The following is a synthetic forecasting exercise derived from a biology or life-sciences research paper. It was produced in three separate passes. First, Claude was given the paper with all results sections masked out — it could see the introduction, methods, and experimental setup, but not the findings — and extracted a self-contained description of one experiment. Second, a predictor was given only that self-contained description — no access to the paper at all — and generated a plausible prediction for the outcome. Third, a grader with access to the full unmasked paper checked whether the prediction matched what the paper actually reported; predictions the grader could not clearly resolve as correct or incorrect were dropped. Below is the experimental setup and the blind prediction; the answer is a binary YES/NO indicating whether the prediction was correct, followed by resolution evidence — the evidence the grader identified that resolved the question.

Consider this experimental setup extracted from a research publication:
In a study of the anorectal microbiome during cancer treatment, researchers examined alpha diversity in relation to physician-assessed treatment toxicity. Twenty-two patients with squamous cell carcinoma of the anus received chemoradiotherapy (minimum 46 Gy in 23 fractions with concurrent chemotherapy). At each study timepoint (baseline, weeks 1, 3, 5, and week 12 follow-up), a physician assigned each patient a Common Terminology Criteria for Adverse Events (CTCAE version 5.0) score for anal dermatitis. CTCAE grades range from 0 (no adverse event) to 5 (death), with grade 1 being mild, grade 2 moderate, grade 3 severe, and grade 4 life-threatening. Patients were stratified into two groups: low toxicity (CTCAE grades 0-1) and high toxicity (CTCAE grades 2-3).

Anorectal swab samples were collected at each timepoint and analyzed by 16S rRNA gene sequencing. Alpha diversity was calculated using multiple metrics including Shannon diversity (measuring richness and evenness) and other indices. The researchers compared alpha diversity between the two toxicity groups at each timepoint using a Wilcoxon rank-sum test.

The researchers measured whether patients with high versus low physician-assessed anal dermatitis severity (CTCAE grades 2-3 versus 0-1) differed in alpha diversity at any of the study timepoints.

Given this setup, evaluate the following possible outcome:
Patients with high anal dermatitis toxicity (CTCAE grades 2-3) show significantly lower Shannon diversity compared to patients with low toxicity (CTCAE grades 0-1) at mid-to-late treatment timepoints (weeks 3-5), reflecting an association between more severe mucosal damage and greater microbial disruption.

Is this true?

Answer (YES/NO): NO